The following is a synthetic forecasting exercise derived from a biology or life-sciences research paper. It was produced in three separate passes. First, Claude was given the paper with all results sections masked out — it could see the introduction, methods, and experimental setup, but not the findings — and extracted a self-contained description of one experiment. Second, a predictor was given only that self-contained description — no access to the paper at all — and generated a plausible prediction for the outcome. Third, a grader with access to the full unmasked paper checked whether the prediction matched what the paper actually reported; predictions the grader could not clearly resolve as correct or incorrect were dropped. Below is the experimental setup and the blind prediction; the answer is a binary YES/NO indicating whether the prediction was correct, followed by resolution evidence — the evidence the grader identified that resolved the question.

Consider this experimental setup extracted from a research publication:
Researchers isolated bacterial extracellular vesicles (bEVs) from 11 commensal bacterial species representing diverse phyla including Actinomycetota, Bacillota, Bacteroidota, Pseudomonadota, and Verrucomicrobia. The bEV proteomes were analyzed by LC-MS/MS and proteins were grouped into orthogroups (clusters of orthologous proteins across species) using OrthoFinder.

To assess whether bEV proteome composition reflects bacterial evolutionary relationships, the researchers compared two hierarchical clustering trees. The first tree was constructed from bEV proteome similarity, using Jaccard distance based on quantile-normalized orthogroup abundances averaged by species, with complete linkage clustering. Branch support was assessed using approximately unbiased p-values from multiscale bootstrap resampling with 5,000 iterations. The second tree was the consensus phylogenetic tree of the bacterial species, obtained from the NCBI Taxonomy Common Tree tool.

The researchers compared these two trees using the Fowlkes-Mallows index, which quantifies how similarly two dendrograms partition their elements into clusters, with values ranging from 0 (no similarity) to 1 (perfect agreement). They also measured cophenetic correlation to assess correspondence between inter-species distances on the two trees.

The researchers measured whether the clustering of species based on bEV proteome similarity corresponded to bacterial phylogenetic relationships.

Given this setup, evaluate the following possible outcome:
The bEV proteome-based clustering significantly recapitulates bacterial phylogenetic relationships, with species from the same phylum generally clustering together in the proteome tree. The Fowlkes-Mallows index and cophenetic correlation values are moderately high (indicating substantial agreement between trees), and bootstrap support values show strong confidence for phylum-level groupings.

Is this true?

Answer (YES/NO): NO